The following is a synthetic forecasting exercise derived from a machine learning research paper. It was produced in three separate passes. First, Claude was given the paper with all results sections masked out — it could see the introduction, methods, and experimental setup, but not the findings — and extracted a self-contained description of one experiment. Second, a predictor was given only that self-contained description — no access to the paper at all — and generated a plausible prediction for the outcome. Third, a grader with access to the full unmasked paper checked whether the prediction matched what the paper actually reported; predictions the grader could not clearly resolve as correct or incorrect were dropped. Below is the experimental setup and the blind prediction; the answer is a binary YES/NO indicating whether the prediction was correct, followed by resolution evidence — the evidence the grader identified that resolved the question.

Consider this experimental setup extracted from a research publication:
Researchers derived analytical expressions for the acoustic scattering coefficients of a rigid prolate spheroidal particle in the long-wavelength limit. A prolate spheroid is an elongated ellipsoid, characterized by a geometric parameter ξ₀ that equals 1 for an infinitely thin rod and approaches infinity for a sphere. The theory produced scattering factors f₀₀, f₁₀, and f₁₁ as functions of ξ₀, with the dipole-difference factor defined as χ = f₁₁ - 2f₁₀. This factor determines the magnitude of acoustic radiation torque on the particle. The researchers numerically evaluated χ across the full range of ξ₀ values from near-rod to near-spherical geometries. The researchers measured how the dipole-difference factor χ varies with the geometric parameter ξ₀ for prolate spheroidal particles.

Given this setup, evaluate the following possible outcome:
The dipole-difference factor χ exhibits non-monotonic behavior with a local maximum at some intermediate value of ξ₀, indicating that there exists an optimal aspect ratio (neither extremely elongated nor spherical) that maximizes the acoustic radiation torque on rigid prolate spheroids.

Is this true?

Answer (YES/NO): YES